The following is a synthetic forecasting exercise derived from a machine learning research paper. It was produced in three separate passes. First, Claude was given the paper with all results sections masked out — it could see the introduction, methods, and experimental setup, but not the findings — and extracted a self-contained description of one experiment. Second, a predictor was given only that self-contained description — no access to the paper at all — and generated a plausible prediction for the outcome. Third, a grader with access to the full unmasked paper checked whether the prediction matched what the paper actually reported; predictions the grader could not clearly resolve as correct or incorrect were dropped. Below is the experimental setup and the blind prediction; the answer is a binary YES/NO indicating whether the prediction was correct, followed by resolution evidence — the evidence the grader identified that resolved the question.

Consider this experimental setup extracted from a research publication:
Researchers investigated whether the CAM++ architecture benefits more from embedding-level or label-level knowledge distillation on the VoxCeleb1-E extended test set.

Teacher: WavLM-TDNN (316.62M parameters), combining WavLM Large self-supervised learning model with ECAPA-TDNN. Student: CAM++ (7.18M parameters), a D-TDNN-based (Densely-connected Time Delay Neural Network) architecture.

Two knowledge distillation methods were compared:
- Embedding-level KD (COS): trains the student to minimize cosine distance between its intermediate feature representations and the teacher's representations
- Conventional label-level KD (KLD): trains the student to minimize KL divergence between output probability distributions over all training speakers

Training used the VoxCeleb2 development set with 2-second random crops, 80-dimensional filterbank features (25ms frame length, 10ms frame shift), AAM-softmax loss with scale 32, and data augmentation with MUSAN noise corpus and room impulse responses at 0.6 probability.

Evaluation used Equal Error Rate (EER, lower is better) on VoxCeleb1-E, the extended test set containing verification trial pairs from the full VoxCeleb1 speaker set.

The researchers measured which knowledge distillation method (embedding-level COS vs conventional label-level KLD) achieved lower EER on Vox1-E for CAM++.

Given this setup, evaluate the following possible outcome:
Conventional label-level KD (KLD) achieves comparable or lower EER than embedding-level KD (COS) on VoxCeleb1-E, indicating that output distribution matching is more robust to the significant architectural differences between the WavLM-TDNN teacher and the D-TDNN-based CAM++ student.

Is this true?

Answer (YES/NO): YES